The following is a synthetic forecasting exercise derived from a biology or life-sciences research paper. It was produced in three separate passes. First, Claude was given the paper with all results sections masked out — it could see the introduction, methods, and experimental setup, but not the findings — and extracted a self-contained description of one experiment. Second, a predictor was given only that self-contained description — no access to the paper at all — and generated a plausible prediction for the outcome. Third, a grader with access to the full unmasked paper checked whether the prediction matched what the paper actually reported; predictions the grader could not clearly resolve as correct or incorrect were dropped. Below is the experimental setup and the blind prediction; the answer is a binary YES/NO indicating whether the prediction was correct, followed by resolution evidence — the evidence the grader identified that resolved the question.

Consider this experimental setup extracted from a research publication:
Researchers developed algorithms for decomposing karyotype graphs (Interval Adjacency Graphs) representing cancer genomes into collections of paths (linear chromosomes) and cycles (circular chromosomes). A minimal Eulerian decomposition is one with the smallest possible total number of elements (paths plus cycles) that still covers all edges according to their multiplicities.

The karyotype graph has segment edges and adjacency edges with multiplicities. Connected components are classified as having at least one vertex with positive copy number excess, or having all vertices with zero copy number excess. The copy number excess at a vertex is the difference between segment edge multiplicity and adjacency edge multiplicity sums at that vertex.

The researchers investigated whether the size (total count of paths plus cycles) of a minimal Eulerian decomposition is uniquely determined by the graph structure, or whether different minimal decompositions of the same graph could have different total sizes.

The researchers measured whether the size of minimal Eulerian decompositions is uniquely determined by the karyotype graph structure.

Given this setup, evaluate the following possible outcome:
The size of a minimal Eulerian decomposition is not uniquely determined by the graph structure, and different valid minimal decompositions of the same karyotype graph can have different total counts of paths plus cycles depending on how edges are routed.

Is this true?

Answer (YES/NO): NO